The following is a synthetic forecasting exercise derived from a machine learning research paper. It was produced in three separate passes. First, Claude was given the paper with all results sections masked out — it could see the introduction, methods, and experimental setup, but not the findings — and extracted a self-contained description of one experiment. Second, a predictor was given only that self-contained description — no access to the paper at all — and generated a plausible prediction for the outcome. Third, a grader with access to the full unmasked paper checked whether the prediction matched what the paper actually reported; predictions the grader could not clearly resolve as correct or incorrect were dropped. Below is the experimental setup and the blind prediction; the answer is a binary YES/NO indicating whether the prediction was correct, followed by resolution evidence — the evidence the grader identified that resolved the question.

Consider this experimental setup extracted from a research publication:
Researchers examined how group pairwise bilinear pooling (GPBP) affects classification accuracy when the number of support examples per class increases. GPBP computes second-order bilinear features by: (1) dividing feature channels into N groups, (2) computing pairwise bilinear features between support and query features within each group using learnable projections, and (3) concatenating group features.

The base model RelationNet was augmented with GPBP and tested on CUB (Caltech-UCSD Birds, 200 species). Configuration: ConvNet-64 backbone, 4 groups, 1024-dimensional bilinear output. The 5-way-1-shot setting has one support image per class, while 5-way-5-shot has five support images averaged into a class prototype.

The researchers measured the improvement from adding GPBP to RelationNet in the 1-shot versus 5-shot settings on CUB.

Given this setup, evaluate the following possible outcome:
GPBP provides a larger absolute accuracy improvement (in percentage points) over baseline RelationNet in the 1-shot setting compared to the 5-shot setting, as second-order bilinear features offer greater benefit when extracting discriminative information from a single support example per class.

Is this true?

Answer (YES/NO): NO